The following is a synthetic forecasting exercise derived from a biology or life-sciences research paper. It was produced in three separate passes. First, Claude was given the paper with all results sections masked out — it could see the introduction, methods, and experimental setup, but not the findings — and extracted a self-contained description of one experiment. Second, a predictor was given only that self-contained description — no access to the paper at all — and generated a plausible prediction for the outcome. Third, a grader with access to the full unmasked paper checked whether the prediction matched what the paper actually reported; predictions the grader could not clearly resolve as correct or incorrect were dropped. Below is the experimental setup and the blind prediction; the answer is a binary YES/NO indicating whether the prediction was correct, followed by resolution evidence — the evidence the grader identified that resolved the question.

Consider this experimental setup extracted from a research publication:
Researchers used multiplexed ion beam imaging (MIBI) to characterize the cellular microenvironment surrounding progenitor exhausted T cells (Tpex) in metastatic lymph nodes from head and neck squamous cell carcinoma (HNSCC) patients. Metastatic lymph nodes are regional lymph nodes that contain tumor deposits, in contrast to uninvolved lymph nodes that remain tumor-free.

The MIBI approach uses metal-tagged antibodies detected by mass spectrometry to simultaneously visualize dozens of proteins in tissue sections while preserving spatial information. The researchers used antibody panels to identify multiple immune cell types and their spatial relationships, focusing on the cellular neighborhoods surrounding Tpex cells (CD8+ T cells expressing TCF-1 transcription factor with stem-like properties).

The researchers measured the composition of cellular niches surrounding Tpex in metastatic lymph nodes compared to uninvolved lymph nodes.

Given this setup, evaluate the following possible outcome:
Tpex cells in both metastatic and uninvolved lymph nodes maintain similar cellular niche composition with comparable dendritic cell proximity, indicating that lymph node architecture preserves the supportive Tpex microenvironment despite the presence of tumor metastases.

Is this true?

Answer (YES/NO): NO